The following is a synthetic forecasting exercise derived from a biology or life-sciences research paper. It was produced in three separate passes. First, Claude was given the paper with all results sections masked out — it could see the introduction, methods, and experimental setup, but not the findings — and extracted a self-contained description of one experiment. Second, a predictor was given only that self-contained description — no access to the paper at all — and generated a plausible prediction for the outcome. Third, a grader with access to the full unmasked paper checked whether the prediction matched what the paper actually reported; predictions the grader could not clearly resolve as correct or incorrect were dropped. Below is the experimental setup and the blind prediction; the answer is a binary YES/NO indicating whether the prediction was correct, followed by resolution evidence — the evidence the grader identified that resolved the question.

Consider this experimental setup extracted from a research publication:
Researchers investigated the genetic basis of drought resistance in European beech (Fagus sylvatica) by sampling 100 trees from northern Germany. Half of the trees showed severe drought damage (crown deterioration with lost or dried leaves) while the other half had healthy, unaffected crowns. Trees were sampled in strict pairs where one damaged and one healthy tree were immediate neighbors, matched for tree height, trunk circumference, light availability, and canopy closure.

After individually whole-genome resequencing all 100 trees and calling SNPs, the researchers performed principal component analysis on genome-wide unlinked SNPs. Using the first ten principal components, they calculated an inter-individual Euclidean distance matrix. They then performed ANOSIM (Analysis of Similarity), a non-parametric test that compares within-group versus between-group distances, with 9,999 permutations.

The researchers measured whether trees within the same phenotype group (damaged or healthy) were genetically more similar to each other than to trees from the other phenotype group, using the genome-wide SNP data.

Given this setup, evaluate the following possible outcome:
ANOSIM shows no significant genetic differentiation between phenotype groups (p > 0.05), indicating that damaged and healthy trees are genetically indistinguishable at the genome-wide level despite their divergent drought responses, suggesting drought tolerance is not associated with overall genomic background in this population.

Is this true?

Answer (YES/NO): YES